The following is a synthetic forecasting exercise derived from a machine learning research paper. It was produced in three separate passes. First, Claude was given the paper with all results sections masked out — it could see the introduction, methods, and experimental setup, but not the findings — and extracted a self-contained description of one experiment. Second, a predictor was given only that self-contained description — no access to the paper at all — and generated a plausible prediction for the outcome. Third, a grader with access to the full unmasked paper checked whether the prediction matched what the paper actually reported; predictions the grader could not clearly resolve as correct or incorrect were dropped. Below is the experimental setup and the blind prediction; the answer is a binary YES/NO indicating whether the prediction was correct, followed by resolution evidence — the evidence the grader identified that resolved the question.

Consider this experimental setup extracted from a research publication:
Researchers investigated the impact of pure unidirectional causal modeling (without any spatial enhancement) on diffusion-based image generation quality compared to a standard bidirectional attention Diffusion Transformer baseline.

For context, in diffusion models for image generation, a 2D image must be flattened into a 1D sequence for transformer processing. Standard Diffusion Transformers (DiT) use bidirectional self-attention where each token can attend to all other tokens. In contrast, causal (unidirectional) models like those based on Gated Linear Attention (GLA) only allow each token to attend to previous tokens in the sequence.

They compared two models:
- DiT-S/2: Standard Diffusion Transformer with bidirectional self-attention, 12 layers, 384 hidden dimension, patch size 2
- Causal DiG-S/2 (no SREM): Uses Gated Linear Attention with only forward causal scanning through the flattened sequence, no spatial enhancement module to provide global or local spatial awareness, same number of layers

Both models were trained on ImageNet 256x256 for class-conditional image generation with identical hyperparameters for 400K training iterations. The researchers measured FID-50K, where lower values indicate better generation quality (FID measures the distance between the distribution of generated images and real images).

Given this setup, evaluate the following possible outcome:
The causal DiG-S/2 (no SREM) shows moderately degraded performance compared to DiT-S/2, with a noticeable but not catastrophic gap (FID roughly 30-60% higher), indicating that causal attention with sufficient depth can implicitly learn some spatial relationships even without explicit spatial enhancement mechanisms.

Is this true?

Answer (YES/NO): NO